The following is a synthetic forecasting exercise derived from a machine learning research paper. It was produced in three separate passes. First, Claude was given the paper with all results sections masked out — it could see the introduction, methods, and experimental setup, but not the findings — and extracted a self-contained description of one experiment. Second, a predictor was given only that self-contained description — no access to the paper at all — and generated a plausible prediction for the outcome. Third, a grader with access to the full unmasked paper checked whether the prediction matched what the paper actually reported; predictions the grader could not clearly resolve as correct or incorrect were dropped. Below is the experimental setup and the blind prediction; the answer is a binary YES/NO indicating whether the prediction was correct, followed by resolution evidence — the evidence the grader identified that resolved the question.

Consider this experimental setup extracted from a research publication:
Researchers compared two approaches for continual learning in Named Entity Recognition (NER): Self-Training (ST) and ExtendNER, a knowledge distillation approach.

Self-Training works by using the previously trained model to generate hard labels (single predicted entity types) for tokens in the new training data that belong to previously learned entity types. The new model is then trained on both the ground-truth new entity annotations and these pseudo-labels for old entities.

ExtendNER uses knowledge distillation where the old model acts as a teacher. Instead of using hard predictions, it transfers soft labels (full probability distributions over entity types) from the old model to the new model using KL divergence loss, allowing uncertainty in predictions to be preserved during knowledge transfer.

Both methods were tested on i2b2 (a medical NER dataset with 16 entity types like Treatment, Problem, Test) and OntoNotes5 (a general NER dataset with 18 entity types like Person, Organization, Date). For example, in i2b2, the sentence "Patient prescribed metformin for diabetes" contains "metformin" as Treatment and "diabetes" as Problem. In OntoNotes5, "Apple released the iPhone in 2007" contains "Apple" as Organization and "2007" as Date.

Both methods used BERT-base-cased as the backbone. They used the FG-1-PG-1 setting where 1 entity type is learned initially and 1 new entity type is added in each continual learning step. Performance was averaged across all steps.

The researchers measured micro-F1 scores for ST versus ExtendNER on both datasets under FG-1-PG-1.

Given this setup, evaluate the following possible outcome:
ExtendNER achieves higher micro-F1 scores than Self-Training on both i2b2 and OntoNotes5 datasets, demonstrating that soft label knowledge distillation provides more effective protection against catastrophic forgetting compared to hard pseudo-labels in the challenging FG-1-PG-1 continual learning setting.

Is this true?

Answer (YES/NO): NO